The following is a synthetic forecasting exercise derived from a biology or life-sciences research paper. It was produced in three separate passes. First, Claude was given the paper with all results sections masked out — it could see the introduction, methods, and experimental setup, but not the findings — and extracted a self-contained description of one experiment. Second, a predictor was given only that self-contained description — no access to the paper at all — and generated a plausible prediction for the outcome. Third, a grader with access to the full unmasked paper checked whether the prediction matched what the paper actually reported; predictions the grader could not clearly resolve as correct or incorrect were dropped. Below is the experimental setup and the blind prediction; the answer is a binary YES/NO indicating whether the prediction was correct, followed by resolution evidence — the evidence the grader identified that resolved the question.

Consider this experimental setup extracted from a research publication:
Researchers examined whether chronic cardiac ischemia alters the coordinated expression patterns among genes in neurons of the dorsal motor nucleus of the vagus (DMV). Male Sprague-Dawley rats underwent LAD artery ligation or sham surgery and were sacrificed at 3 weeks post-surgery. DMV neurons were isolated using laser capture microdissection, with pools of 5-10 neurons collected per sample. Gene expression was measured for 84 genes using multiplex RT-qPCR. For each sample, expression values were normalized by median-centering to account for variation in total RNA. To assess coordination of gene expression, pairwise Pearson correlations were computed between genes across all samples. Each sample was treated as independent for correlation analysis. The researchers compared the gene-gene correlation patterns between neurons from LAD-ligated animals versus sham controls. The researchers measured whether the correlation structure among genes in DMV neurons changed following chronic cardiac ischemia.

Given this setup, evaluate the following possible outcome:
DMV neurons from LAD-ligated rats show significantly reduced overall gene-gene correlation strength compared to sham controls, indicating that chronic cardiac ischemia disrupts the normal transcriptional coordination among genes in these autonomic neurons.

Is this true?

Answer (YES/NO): NO